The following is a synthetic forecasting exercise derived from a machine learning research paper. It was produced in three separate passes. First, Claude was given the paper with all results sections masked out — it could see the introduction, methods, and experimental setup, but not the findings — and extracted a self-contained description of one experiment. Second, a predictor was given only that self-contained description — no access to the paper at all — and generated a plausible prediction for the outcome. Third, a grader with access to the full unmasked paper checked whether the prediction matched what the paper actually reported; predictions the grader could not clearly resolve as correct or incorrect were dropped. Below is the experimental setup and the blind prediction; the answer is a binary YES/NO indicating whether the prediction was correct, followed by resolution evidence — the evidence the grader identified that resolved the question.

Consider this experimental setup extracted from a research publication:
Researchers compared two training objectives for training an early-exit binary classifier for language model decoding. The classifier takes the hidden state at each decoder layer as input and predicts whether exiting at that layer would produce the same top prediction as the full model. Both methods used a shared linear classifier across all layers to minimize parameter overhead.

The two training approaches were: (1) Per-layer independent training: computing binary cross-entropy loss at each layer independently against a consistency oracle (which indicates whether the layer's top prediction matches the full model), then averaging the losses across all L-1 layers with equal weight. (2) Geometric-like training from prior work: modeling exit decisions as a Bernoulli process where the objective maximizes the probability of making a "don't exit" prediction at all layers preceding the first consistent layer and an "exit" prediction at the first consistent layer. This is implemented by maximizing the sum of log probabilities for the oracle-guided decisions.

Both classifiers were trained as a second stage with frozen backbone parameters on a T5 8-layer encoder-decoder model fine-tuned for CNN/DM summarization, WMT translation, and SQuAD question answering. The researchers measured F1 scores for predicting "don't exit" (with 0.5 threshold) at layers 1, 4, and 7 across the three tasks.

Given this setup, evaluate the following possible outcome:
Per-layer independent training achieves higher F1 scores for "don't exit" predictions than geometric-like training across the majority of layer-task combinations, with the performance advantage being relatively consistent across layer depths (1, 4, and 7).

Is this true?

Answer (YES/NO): NO